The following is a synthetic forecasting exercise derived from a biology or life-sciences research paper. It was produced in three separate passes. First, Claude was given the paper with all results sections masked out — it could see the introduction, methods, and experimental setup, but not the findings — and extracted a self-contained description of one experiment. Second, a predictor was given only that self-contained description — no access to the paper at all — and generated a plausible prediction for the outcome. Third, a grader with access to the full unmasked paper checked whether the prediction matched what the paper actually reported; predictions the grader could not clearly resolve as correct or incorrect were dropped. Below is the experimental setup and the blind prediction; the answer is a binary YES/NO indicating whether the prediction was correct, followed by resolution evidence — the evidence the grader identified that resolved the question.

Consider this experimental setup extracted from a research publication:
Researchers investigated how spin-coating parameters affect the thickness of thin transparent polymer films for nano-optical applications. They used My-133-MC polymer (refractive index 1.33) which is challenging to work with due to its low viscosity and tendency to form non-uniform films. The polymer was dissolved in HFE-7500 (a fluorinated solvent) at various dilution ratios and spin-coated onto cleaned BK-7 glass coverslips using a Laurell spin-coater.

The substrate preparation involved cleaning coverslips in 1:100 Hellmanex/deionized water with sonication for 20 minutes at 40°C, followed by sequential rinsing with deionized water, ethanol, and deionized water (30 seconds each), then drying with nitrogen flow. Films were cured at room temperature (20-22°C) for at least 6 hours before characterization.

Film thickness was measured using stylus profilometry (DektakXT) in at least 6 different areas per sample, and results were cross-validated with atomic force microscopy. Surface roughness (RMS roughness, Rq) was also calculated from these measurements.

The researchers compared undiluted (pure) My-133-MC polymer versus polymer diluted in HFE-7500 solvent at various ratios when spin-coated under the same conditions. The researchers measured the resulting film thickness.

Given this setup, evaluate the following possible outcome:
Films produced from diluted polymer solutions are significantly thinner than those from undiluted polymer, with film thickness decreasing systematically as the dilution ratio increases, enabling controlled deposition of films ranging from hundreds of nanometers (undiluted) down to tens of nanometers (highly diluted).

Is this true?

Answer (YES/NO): YES